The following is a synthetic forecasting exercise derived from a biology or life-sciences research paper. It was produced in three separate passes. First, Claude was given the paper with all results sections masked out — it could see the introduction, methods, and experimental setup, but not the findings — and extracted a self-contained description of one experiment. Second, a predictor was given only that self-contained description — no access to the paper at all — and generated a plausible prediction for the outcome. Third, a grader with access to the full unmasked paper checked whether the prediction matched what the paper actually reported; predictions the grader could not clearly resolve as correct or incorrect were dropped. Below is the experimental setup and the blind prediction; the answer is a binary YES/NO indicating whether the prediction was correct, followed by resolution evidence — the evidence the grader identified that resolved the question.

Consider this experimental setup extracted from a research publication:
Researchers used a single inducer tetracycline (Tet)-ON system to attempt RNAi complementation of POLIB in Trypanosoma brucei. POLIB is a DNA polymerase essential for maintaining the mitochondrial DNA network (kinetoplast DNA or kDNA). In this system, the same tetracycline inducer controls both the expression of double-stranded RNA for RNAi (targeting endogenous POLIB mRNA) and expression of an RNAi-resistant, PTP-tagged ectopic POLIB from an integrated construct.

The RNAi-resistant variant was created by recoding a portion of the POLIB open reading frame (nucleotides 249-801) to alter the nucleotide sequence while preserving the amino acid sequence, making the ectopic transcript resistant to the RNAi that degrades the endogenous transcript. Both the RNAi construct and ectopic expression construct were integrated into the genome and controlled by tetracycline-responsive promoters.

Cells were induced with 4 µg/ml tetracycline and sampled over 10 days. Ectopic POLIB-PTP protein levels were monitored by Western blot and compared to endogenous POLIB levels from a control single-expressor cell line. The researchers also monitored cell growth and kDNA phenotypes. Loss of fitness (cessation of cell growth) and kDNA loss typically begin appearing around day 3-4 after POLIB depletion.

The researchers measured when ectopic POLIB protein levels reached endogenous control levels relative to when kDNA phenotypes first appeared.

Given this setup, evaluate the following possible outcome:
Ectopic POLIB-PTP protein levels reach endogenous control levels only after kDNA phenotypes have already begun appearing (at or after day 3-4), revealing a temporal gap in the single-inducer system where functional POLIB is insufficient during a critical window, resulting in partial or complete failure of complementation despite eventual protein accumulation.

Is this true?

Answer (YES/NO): YES